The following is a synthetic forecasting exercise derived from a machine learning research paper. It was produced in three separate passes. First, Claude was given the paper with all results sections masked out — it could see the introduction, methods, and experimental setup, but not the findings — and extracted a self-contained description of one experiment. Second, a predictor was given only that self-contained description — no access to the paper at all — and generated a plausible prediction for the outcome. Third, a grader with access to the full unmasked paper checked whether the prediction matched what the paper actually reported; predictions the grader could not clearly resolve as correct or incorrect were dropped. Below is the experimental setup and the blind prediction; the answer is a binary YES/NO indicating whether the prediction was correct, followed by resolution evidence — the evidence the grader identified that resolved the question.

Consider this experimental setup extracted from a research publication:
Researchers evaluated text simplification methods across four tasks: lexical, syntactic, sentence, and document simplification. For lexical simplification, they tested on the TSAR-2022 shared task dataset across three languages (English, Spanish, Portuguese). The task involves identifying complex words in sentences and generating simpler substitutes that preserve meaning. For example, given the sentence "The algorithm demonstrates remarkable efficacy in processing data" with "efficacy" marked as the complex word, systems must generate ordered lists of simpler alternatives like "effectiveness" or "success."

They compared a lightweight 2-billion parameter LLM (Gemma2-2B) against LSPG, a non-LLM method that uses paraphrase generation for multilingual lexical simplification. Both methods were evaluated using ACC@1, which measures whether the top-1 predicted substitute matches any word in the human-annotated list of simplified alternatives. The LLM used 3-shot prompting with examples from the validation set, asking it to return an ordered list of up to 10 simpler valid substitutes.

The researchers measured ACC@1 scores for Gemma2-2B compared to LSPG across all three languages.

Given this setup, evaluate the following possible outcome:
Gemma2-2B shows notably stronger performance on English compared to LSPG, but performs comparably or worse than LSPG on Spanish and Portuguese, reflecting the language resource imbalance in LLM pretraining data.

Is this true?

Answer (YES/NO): NO